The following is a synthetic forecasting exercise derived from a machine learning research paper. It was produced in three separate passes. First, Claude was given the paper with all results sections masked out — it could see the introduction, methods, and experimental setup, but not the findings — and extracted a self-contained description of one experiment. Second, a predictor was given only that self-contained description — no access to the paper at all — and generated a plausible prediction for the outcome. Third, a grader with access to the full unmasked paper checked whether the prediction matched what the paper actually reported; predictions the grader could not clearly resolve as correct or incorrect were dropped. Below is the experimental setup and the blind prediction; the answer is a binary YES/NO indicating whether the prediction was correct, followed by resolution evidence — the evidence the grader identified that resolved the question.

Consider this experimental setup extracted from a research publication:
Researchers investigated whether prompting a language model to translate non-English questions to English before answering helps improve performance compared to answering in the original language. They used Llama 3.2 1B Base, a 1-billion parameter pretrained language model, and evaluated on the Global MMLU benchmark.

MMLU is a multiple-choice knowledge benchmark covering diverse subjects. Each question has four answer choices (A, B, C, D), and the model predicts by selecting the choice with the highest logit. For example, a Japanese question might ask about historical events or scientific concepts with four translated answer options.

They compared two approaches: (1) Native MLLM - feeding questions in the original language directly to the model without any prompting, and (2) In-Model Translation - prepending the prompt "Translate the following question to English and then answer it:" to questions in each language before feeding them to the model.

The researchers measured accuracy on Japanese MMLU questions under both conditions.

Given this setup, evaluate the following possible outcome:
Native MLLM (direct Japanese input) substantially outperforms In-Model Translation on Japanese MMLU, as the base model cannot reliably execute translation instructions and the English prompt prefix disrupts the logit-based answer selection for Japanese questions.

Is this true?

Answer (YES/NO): NO